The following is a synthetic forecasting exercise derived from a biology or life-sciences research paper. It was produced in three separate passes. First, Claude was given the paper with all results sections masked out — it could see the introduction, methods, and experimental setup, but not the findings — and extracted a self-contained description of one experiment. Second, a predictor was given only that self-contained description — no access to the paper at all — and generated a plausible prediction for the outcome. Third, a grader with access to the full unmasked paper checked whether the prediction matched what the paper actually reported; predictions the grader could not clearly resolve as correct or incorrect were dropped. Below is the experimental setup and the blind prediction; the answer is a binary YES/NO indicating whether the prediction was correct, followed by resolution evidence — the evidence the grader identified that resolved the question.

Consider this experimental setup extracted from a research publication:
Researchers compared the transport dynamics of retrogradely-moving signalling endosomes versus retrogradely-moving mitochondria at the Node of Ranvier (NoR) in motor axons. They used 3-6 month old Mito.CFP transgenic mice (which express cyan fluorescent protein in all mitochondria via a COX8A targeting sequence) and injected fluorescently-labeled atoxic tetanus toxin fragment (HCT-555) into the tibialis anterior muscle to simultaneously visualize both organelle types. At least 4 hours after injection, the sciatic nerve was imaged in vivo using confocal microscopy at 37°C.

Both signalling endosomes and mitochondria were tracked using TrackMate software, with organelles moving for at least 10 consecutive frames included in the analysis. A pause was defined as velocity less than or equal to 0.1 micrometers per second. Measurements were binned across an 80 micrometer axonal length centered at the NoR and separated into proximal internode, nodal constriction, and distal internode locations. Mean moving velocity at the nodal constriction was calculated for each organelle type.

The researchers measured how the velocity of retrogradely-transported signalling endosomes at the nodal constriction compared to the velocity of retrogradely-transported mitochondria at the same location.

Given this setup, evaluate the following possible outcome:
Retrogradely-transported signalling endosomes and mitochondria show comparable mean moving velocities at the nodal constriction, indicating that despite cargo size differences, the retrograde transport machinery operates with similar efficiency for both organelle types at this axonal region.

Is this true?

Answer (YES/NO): NO